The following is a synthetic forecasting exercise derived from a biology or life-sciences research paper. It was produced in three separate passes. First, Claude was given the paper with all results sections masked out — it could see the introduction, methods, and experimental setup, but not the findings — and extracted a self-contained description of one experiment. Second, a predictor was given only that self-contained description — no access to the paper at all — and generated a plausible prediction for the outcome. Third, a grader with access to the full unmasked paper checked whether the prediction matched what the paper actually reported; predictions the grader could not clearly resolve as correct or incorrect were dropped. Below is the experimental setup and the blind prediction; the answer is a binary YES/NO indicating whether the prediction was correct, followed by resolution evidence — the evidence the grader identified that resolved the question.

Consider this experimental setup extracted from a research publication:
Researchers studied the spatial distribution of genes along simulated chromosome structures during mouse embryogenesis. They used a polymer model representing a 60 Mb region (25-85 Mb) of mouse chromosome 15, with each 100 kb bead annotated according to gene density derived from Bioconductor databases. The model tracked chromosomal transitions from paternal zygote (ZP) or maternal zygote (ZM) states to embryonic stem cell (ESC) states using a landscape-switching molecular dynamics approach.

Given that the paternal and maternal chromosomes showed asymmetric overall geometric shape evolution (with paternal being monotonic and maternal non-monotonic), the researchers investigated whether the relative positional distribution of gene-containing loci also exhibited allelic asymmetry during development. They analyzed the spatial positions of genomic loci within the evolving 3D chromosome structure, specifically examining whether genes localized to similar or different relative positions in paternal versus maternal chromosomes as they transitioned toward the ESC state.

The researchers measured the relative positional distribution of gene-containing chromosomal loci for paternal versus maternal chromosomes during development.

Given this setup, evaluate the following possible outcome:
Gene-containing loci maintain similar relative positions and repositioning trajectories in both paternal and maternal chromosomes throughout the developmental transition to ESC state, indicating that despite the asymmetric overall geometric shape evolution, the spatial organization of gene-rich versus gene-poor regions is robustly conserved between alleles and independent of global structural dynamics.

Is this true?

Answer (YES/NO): NO